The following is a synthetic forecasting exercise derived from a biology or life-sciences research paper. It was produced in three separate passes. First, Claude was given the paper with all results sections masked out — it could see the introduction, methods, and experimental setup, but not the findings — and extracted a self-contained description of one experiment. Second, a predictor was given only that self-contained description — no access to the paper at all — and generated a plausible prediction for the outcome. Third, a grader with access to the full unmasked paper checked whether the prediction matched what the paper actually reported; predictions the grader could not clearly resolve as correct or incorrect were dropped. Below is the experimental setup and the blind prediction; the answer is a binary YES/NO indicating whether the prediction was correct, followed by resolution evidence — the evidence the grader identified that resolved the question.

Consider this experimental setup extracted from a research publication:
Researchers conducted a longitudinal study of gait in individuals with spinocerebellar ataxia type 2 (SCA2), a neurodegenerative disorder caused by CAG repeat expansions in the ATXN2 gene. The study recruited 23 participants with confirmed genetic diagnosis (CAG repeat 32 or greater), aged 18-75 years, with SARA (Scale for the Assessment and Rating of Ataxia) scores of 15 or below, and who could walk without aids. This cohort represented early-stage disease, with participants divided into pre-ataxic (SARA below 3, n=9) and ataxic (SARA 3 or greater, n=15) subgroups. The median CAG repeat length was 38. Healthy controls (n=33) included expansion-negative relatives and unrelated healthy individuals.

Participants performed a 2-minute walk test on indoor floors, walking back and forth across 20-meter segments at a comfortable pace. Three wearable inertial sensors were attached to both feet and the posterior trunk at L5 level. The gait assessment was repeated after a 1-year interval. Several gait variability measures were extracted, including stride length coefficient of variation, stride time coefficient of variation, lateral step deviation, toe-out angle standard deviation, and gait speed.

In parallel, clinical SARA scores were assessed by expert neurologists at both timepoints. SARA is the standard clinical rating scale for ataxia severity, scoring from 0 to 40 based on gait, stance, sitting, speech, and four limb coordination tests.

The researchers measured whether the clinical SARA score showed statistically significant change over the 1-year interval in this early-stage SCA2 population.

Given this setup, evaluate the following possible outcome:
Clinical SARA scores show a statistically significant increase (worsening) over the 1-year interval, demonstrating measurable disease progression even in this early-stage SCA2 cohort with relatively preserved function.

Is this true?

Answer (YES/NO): NO